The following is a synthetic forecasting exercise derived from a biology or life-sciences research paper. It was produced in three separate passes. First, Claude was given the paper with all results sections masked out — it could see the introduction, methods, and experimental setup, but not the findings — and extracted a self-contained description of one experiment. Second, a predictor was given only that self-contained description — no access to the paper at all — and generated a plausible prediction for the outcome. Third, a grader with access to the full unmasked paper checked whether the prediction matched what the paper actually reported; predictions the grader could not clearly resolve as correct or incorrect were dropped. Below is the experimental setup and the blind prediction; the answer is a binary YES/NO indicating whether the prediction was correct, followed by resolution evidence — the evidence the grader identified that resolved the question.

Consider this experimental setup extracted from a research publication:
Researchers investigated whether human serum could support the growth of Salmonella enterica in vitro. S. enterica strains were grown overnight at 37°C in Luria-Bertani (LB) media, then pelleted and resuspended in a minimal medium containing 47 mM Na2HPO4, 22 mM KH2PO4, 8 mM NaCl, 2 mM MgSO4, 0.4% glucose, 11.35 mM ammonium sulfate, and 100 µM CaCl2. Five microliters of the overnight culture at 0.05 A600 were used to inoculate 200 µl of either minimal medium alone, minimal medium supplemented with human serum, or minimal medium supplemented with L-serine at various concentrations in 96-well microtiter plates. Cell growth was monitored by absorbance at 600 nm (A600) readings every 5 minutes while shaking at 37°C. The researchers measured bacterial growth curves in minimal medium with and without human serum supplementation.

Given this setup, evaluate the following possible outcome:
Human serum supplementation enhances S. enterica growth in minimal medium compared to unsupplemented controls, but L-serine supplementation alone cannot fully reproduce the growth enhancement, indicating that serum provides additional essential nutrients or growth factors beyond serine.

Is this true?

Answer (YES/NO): YES